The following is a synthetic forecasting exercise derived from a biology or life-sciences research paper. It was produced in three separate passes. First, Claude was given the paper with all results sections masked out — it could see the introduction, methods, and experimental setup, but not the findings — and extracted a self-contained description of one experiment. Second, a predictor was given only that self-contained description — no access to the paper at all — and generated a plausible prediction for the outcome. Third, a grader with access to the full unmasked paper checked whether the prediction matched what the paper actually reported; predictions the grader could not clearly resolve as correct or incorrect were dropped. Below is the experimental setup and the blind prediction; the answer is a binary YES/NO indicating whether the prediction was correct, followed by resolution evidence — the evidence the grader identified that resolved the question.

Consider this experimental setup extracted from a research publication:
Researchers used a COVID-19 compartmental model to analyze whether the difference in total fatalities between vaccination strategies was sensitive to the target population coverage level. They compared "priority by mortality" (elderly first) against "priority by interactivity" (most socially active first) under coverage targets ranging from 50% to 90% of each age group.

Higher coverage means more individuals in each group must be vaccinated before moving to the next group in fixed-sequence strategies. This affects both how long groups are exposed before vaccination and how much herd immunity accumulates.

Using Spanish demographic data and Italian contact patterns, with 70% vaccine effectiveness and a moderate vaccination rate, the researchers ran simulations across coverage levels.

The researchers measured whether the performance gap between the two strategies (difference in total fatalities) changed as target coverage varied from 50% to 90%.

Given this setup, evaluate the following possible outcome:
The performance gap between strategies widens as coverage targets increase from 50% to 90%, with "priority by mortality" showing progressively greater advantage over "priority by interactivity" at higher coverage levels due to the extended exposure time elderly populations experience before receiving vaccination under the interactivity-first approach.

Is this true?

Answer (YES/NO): NO